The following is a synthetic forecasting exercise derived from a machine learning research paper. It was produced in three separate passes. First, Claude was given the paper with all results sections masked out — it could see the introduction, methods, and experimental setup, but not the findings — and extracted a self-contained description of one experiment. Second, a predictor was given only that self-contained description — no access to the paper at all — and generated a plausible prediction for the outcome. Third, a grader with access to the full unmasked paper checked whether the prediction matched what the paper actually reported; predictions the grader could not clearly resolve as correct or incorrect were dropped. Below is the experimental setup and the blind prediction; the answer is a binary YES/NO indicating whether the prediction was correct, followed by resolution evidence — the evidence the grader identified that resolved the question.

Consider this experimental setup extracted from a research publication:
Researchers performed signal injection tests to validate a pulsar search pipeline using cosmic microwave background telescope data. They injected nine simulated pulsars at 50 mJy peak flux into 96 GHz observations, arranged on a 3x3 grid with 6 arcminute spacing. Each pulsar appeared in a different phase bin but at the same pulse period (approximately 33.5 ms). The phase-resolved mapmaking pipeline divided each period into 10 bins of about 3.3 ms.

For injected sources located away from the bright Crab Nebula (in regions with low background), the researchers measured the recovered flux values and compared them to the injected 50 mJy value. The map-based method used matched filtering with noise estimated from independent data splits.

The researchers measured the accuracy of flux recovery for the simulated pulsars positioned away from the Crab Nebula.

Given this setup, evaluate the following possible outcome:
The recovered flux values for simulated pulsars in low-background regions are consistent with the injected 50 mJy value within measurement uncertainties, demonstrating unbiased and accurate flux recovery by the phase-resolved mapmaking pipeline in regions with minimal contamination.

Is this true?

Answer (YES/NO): YES